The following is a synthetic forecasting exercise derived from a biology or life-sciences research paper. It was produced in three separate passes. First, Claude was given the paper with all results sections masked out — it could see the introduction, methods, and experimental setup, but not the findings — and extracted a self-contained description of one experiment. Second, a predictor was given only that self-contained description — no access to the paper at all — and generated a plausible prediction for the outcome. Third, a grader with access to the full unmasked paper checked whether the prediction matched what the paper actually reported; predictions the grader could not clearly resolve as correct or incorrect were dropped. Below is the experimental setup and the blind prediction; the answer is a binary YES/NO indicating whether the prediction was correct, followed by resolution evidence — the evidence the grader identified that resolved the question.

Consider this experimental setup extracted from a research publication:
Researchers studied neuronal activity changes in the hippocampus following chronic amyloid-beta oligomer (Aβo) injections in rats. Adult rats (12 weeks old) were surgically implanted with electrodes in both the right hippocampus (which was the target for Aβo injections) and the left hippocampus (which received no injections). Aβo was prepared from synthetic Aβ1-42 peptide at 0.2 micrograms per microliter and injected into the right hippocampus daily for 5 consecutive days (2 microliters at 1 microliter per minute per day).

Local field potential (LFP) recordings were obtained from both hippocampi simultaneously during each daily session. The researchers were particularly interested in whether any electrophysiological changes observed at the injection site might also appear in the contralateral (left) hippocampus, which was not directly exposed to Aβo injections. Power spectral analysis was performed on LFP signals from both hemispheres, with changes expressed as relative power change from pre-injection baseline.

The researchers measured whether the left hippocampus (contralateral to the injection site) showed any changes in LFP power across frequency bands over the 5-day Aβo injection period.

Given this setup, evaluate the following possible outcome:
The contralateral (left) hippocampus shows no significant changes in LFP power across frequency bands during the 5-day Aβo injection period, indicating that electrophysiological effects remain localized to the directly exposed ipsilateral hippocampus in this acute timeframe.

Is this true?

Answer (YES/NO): NO